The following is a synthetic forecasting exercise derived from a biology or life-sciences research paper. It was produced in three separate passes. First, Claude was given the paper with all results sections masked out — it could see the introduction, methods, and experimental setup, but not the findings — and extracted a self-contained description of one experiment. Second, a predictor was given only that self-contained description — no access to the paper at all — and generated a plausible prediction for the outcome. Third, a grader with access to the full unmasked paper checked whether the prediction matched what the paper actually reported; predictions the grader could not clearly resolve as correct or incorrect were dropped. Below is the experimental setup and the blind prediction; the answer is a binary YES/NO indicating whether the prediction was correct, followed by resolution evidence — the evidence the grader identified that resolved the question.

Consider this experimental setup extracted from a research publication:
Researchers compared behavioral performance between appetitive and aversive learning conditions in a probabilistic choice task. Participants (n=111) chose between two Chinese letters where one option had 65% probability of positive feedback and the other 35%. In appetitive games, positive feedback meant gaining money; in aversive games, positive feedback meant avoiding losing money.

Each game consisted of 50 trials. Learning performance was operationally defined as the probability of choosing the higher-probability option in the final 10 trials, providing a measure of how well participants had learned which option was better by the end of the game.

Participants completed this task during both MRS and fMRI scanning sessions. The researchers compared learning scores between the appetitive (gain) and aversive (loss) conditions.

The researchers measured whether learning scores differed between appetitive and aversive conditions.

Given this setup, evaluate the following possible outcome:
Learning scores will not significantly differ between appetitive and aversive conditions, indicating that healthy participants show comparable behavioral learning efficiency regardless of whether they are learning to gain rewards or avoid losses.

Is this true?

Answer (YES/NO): YES